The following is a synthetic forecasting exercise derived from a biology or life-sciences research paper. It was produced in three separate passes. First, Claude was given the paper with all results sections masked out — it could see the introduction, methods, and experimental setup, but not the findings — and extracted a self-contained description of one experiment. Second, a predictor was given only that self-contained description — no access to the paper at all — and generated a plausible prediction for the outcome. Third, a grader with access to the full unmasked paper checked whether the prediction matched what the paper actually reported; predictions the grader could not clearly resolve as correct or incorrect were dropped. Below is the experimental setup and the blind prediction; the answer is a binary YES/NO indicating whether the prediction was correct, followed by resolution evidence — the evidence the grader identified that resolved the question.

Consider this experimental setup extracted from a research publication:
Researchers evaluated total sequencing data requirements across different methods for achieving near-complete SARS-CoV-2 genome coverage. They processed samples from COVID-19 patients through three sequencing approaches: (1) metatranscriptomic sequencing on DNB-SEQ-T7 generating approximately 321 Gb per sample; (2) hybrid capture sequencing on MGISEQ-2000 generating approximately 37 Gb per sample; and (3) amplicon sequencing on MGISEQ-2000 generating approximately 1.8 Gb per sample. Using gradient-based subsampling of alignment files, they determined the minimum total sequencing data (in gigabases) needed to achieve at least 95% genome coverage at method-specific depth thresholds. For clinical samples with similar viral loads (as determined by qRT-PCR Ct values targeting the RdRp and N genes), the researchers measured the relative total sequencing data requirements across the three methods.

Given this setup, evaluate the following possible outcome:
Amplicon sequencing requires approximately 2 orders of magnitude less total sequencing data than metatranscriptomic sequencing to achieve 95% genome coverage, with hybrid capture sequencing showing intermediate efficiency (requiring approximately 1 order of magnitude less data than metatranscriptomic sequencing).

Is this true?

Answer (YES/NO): NO